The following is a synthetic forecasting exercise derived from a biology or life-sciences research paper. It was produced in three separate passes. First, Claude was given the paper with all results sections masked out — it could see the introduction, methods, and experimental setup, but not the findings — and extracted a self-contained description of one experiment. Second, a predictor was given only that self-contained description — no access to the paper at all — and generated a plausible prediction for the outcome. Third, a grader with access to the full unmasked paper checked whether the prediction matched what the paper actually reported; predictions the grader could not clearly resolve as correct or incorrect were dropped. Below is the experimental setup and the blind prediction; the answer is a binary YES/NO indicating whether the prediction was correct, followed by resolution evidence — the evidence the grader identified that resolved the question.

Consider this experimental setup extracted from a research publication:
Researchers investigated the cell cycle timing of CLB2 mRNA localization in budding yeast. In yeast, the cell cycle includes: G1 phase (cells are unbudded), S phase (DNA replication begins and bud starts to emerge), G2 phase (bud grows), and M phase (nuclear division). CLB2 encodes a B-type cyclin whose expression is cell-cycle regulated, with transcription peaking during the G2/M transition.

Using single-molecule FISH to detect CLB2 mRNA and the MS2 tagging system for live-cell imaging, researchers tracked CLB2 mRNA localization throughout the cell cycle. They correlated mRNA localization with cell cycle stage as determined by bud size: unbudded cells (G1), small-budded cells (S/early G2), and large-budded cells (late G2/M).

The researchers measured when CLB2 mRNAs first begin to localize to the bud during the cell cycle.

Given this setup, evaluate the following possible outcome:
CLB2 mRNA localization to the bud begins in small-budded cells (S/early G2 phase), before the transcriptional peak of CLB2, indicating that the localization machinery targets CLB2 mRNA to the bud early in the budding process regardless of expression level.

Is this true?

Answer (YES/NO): YES